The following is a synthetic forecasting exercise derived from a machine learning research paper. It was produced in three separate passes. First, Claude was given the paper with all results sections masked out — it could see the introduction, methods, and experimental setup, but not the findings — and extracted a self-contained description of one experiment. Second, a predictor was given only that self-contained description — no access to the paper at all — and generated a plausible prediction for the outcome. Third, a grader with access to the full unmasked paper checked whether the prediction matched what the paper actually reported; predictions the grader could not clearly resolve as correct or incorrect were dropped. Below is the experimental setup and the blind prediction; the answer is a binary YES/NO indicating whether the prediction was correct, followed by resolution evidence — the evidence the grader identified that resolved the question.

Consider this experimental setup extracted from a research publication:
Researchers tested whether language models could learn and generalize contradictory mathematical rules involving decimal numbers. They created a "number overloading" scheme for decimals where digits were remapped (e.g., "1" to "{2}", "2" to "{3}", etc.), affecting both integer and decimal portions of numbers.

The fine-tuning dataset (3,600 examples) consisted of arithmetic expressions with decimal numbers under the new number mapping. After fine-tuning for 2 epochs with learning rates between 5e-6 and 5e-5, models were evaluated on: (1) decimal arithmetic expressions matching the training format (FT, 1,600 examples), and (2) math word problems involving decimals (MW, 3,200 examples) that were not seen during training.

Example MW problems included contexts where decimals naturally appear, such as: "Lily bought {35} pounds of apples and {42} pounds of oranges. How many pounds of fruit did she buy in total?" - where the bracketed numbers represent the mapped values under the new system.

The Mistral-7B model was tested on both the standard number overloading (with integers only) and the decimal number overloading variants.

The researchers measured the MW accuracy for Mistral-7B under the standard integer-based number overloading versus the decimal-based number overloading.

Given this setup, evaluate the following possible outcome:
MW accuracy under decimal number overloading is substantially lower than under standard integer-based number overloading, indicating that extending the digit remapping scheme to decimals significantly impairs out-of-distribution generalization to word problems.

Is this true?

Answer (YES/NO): NO